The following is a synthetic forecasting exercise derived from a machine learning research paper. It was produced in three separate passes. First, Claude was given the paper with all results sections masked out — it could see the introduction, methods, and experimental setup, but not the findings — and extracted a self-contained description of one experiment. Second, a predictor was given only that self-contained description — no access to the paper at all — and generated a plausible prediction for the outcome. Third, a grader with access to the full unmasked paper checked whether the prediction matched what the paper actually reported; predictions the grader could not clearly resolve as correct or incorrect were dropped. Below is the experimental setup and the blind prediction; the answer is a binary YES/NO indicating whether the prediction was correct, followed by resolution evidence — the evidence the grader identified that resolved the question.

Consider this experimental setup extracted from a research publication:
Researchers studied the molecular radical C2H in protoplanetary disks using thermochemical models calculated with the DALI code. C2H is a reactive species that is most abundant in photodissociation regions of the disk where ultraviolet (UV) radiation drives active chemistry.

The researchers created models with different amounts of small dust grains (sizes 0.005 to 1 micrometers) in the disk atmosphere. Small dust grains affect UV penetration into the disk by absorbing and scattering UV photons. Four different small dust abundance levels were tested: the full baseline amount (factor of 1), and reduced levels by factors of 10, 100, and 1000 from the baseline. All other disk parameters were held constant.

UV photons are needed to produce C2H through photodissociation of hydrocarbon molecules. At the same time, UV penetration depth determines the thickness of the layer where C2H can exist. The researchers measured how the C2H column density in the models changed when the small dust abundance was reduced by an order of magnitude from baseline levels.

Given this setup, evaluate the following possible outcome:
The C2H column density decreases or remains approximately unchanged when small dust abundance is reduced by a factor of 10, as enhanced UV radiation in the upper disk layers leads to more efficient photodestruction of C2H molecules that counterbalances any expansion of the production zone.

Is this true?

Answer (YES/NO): NO